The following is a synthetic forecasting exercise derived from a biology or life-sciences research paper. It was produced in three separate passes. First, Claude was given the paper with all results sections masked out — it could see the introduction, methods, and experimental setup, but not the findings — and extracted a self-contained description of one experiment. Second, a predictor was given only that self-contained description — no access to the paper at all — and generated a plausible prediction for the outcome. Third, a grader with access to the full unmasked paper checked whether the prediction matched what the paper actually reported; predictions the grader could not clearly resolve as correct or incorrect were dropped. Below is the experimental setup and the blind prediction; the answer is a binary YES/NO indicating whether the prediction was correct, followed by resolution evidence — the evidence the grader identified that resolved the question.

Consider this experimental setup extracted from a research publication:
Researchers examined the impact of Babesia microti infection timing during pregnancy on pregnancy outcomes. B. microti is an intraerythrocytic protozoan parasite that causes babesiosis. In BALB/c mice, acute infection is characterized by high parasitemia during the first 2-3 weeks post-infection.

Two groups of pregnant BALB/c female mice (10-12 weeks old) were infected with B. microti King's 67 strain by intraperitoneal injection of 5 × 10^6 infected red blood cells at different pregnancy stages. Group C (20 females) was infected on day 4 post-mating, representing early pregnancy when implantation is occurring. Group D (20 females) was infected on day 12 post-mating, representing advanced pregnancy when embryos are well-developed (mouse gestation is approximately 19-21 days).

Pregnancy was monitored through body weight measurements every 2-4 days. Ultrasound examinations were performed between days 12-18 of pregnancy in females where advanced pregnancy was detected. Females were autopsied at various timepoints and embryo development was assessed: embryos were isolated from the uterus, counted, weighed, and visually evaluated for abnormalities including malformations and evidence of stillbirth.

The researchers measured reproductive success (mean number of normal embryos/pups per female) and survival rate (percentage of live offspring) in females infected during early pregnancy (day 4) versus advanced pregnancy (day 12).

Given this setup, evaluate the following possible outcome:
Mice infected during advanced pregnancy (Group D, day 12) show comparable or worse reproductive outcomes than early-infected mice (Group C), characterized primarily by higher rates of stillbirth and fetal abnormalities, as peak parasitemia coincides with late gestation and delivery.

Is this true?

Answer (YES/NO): YES